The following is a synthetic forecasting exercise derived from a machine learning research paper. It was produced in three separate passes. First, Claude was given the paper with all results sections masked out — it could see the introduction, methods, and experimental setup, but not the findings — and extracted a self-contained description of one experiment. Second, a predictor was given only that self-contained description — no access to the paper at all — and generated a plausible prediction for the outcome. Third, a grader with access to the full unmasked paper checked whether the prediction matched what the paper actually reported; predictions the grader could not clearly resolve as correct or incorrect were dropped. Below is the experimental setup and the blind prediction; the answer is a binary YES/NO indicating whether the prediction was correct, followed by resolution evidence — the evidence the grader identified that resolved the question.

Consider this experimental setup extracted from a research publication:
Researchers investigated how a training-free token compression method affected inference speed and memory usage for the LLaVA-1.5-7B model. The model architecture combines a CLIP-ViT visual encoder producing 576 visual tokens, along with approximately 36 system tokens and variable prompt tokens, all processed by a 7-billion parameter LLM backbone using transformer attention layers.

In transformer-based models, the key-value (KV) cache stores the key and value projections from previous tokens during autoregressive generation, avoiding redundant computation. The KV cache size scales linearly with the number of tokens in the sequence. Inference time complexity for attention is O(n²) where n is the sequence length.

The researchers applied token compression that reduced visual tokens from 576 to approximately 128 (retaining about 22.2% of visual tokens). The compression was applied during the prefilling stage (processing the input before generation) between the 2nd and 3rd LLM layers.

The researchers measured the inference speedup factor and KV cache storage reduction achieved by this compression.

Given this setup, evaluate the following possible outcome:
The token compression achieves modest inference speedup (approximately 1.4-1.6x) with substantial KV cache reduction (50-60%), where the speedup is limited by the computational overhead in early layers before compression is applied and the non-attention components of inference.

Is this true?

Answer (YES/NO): NO